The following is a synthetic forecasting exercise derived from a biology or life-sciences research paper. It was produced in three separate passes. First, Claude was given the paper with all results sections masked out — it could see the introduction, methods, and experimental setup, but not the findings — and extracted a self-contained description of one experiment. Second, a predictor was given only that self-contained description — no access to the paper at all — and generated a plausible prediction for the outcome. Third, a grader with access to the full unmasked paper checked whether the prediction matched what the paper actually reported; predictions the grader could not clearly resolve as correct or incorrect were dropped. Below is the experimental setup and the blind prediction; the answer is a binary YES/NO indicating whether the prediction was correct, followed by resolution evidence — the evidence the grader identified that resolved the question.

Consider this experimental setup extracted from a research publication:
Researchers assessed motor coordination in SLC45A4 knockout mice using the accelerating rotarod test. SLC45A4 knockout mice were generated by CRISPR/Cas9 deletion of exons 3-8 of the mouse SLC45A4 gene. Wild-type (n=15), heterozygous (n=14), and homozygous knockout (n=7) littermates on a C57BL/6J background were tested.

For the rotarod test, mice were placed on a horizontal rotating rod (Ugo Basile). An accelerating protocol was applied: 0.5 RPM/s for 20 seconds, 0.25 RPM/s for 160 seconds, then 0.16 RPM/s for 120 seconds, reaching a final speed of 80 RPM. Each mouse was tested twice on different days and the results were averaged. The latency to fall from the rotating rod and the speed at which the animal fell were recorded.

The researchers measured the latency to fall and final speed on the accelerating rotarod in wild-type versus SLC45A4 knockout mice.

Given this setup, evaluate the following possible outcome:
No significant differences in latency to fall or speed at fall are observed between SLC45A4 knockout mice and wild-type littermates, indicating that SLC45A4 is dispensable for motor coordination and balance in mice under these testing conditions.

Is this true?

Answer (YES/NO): NO